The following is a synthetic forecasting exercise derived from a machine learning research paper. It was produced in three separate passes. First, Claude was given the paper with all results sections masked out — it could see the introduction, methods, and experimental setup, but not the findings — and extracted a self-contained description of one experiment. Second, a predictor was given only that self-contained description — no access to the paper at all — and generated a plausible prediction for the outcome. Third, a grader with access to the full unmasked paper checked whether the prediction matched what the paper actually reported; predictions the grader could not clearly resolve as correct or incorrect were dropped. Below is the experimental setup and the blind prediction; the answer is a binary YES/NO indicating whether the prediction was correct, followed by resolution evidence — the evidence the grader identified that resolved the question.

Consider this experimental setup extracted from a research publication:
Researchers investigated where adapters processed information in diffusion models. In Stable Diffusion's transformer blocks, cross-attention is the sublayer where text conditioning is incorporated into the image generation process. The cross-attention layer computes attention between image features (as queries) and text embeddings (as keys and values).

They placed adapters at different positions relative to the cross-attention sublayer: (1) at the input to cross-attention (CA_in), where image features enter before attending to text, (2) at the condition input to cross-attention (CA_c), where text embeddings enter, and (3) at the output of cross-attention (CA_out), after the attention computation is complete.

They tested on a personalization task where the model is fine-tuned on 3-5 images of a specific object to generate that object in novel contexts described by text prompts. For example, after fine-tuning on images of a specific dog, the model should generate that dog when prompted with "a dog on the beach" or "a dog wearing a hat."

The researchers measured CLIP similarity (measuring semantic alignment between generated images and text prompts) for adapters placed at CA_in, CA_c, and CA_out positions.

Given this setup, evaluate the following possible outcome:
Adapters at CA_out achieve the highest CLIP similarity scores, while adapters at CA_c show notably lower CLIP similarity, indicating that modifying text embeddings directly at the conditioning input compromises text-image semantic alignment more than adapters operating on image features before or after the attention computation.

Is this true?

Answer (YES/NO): NO